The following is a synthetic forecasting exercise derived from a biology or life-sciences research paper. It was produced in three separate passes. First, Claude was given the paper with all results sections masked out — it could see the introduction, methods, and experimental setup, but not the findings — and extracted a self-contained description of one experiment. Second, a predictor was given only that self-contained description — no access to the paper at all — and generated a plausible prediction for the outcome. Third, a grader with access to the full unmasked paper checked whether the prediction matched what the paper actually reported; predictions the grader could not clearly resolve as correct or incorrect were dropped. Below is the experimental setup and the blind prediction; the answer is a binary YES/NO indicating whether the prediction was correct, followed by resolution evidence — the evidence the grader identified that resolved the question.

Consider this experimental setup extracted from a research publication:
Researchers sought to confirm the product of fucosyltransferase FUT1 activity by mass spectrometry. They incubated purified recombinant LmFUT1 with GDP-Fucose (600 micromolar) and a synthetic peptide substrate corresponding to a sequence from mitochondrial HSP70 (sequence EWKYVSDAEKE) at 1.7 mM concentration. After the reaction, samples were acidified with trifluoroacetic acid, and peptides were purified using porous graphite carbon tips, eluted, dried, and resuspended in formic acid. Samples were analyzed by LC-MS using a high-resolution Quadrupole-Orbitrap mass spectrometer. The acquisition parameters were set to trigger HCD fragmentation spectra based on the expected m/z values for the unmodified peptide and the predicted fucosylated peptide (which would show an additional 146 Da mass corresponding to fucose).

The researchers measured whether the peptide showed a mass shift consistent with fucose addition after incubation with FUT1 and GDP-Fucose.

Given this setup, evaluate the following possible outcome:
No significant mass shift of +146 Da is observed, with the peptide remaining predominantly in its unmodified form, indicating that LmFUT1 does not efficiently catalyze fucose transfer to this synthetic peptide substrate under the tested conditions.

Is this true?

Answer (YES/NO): NO